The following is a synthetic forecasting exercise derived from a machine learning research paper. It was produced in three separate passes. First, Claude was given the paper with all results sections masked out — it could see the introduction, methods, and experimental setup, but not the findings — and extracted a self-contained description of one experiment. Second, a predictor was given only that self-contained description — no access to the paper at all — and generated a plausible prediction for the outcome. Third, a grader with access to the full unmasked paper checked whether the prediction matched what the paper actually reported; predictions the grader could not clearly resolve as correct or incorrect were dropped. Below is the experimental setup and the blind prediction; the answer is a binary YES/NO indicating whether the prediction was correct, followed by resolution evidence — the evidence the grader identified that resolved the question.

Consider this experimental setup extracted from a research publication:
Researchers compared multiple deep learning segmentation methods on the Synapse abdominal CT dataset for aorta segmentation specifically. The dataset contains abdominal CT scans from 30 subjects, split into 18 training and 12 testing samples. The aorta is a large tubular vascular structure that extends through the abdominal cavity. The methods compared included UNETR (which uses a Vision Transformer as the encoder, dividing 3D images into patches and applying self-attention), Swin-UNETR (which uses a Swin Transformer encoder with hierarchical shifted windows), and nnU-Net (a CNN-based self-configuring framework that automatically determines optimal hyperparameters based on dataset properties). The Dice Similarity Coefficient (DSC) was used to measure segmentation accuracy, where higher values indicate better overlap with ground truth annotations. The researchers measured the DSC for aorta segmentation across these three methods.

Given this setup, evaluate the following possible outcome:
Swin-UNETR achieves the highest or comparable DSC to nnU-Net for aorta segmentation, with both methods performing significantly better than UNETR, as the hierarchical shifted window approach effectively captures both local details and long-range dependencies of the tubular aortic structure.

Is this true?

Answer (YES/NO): NO